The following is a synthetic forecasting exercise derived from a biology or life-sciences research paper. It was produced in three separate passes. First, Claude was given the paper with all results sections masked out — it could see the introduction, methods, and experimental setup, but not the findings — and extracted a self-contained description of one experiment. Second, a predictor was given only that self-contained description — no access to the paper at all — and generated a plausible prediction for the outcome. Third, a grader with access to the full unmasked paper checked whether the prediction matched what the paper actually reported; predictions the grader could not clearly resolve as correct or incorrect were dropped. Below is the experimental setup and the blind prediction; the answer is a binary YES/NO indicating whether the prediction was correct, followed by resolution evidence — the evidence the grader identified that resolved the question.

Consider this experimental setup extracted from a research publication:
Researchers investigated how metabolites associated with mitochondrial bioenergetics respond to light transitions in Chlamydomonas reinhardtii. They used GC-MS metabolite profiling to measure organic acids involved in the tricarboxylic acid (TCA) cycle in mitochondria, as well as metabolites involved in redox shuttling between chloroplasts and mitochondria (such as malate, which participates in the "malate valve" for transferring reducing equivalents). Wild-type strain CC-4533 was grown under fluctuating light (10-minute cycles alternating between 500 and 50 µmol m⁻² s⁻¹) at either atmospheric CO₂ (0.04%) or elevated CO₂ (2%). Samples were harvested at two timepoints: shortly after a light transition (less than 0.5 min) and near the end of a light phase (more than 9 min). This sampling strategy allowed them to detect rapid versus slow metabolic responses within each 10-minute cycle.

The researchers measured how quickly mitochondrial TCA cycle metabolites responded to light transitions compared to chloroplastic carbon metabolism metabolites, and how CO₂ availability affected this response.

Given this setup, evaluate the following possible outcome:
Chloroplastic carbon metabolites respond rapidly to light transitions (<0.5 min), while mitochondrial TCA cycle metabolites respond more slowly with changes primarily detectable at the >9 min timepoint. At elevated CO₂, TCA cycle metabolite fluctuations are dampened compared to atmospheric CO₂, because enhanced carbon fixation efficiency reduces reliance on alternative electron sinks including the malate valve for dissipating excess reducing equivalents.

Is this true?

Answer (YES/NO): NO